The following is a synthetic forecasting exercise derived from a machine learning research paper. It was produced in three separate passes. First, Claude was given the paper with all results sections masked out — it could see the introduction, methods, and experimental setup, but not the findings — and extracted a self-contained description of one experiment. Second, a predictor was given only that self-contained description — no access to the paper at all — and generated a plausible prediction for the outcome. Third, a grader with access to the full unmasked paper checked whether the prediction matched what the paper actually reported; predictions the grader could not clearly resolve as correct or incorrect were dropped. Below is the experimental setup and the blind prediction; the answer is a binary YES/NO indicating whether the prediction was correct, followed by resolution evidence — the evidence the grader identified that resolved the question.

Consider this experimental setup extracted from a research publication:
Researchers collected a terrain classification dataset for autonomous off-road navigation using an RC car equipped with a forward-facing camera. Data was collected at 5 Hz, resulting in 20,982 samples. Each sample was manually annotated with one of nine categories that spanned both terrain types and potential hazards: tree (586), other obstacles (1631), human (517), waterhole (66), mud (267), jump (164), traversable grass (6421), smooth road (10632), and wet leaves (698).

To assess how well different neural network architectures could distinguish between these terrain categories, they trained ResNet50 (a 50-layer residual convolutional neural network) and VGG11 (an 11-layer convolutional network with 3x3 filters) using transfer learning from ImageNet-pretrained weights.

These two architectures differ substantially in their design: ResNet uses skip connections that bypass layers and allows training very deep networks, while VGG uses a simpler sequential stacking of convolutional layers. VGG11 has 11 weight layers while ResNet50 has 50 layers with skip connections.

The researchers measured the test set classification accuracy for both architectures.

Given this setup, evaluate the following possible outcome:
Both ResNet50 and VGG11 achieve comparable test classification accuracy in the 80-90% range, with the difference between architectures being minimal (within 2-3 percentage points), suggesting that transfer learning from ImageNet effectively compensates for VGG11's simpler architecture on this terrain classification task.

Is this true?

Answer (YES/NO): NO